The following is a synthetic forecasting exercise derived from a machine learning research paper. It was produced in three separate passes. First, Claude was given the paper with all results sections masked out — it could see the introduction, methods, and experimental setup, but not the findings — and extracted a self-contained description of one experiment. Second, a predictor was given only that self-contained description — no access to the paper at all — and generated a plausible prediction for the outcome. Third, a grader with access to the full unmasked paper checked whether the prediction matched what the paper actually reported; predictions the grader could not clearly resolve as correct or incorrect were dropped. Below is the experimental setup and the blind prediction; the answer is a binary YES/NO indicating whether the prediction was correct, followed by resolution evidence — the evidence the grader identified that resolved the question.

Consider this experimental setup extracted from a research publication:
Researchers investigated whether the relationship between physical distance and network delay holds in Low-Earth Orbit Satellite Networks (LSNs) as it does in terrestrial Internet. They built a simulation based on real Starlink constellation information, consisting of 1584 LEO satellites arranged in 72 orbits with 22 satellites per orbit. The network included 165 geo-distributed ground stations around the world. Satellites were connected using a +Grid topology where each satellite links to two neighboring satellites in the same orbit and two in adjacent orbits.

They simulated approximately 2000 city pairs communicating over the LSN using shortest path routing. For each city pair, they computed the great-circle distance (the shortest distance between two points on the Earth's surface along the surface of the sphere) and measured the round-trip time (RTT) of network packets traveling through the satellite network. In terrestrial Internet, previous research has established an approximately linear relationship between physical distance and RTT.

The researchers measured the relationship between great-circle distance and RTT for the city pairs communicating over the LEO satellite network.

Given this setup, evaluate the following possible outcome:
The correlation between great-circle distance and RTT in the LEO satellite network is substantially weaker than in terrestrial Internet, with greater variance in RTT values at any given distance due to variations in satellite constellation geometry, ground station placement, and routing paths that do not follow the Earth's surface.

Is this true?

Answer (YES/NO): YES